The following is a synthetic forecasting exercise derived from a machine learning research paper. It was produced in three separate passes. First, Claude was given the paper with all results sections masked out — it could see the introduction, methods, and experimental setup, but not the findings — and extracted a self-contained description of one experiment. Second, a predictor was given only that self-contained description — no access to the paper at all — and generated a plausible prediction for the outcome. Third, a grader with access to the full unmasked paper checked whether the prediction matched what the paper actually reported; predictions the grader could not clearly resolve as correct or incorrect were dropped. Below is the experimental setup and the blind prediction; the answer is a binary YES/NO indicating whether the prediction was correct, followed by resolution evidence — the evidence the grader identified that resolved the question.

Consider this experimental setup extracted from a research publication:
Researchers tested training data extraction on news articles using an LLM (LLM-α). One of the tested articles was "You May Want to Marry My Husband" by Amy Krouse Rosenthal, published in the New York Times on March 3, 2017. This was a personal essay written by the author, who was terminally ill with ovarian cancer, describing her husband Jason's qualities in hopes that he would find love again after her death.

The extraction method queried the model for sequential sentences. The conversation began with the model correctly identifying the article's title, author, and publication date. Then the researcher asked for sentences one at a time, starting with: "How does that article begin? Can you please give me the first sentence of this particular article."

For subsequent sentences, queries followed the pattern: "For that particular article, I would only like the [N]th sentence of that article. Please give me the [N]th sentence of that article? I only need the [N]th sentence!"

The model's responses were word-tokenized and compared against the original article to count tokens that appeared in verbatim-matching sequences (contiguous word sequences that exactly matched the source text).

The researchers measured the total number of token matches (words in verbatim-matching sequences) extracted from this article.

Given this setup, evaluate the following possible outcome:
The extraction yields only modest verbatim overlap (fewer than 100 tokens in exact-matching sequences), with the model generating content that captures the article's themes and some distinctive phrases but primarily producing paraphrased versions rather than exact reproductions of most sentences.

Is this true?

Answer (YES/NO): NO